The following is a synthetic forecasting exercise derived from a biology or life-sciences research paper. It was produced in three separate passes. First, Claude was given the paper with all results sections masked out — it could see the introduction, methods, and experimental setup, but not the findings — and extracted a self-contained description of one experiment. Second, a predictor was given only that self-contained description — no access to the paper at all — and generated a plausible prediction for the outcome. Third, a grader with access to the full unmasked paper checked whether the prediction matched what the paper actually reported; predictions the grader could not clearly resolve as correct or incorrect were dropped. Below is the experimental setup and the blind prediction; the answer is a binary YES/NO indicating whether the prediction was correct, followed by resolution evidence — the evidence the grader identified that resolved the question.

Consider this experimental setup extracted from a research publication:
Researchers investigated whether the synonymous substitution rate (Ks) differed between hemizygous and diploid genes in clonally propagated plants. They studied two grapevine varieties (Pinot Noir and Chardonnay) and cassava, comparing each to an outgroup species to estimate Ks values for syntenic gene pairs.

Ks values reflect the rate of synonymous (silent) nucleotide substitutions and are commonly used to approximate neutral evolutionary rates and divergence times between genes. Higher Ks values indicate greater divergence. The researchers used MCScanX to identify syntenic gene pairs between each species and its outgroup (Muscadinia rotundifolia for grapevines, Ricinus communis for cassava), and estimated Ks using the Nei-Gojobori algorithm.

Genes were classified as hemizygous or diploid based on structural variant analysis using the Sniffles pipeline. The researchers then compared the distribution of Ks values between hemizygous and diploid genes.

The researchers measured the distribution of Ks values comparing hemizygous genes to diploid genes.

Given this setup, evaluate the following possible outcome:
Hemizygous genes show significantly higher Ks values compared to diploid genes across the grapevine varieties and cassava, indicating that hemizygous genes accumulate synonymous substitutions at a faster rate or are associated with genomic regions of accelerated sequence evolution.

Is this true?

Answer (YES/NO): NO